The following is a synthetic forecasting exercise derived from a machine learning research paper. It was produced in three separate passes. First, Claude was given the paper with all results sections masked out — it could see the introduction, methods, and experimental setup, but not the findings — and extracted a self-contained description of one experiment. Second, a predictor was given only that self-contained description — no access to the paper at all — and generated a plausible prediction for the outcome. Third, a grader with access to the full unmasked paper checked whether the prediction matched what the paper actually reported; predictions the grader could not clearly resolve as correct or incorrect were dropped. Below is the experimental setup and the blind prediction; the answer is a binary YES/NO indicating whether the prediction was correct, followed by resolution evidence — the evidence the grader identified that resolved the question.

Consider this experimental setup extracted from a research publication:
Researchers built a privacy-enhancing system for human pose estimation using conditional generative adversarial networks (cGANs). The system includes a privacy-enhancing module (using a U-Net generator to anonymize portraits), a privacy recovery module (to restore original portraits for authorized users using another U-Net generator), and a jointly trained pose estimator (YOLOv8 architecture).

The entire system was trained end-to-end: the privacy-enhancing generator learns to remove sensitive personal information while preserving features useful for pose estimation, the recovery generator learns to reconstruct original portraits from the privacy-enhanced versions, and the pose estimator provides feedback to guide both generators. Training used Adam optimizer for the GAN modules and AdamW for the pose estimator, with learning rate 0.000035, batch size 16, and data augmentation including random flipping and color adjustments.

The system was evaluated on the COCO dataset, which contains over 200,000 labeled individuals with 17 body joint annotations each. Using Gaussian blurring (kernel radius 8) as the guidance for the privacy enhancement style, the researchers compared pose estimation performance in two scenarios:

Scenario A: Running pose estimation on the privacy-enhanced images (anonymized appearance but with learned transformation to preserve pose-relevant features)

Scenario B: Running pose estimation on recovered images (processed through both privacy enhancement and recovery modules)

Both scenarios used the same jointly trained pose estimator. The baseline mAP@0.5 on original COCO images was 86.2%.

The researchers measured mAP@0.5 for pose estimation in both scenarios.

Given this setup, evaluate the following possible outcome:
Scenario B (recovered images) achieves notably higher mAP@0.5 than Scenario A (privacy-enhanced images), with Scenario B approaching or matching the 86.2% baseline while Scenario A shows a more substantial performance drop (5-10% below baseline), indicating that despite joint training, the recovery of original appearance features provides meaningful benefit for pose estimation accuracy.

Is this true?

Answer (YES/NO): NO